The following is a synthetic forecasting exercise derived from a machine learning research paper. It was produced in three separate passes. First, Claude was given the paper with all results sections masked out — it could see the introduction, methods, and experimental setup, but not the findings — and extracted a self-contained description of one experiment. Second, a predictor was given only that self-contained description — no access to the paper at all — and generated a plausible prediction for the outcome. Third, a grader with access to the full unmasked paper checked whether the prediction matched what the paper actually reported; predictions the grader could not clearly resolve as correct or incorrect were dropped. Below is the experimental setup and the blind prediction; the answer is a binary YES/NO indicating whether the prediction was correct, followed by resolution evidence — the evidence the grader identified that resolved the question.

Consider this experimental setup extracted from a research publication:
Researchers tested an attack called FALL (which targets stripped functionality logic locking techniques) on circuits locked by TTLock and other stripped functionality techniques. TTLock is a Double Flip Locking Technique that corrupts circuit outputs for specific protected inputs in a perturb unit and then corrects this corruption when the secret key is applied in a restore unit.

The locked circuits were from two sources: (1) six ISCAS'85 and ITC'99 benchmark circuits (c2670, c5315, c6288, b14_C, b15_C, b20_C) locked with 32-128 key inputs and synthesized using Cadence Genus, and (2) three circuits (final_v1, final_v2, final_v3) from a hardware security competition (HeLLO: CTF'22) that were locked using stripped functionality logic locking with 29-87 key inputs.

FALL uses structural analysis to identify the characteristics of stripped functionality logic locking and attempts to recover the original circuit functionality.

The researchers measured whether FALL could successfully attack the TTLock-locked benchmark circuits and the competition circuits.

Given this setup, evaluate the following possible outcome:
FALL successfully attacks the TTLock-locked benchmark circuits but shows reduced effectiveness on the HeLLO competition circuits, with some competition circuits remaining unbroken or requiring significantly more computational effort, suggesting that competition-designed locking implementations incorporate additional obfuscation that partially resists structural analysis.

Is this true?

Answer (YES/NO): NO